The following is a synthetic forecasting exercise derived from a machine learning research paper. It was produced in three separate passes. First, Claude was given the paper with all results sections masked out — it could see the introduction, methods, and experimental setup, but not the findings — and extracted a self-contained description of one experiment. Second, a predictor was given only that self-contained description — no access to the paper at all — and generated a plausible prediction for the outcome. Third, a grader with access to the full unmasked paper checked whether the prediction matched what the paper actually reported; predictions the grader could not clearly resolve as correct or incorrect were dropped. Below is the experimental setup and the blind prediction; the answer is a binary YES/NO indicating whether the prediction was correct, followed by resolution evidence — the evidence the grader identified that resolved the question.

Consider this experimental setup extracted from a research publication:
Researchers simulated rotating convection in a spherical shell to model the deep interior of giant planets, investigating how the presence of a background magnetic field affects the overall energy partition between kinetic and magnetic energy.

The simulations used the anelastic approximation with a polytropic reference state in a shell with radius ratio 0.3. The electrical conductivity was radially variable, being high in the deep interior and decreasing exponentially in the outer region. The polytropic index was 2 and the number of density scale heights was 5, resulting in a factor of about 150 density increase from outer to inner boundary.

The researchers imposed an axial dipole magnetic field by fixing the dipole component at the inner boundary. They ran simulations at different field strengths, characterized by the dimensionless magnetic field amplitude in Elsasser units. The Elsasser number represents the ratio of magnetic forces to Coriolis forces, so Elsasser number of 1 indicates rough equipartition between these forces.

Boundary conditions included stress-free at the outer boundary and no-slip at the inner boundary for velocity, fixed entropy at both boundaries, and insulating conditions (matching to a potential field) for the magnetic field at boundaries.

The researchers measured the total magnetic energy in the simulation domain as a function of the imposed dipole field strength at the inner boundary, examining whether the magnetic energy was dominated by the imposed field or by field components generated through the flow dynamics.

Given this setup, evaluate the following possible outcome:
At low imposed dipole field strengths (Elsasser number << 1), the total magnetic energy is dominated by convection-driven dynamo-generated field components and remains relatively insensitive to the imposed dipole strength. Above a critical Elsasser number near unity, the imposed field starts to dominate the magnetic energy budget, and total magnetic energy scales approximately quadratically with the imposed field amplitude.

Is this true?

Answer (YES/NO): NO